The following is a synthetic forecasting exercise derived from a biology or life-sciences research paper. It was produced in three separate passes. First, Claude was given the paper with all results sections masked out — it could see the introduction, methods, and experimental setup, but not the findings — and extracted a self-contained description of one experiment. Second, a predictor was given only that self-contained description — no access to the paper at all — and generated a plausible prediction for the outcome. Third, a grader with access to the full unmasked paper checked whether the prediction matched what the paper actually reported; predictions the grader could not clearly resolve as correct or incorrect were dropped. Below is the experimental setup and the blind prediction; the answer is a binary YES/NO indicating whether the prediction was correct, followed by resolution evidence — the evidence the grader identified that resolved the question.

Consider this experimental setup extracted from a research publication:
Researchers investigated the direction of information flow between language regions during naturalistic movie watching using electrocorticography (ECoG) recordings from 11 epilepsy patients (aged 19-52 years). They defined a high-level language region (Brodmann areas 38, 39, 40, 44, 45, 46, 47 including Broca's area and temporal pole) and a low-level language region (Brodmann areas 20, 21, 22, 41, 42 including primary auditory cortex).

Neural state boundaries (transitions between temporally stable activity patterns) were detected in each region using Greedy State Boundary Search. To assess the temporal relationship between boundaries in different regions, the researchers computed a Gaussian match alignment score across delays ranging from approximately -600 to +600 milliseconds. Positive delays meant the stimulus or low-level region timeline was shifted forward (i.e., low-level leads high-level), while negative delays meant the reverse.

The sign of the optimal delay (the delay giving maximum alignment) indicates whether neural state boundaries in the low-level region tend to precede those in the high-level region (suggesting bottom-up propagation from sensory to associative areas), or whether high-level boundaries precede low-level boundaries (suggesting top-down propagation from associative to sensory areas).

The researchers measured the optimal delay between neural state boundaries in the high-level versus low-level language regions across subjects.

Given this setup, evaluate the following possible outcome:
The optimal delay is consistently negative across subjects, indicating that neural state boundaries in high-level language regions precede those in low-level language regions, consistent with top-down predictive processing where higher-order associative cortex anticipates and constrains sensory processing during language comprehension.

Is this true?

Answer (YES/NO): NO